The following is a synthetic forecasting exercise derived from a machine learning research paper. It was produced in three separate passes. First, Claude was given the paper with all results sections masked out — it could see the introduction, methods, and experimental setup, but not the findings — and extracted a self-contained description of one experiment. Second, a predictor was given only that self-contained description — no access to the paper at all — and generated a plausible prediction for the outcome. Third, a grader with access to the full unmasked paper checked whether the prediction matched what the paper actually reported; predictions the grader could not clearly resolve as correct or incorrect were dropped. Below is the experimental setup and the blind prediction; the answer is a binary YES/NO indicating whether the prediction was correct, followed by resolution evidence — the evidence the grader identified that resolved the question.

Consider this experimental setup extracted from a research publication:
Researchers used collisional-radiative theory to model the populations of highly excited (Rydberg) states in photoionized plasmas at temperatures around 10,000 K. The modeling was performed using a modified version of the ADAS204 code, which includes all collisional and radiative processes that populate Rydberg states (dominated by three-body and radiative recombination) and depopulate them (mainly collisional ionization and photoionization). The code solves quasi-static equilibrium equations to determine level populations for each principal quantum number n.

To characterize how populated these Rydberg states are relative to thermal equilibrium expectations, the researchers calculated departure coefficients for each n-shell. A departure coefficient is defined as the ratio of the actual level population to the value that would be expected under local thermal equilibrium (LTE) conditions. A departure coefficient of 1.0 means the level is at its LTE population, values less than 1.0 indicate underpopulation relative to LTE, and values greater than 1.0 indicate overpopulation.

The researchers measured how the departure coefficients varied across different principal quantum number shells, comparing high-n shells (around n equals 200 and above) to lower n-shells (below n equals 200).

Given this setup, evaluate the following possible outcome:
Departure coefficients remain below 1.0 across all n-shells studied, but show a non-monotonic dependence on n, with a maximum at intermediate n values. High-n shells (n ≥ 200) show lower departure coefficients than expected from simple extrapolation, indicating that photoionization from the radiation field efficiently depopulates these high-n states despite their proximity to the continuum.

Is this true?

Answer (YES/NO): NO